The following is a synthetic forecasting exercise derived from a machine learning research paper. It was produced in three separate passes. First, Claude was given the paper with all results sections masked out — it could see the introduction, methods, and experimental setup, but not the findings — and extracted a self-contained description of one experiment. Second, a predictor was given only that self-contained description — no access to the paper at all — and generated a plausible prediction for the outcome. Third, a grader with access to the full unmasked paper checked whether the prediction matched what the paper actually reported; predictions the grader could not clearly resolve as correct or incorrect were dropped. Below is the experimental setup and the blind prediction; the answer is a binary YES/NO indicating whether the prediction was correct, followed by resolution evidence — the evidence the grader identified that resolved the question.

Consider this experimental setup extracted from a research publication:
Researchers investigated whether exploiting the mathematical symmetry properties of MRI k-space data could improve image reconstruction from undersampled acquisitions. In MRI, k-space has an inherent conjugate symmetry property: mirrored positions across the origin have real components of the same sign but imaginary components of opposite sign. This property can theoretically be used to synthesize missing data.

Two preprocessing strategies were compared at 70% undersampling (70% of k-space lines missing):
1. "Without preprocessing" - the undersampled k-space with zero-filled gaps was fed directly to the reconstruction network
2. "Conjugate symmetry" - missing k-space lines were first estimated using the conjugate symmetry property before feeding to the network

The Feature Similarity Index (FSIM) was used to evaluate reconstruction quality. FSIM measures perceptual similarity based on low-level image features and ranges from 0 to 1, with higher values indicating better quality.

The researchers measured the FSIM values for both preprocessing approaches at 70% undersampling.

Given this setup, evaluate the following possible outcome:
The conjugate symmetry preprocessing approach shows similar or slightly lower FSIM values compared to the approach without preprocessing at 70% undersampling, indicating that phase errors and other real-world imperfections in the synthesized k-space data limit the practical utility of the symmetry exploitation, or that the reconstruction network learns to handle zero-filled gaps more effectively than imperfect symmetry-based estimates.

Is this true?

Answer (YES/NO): YES